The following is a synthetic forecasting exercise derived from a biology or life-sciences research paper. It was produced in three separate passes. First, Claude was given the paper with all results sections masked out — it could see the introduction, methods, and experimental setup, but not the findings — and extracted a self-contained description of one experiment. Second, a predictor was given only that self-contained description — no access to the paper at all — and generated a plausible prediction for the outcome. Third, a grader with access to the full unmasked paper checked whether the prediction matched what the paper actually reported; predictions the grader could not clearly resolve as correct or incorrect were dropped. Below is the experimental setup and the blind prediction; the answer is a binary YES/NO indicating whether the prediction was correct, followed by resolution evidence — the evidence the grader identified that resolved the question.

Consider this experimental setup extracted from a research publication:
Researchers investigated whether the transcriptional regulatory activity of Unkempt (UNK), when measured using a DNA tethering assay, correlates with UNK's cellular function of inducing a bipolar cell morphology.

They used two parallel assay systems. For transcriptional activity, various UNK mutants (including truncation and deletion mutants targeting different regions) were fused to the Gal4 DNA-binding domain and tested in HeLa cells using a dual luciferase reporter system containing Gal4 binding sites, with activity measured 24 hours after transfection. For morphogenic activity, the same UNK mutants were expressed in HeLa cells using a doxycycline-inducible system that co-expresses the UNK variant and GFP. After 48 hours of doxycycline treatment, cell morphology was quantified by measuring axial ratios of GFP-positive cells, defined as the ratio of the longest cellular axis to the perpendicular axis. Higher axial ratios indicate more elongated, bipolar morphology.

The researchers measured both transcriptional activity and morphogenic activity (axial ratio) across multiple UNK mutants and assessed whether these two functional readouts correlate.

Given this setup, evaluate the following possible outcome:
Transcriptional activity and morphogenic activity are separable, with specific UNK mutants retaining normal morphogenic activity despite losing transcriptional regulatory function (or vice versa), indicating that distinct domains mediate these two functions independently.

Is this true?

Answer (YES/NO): NO